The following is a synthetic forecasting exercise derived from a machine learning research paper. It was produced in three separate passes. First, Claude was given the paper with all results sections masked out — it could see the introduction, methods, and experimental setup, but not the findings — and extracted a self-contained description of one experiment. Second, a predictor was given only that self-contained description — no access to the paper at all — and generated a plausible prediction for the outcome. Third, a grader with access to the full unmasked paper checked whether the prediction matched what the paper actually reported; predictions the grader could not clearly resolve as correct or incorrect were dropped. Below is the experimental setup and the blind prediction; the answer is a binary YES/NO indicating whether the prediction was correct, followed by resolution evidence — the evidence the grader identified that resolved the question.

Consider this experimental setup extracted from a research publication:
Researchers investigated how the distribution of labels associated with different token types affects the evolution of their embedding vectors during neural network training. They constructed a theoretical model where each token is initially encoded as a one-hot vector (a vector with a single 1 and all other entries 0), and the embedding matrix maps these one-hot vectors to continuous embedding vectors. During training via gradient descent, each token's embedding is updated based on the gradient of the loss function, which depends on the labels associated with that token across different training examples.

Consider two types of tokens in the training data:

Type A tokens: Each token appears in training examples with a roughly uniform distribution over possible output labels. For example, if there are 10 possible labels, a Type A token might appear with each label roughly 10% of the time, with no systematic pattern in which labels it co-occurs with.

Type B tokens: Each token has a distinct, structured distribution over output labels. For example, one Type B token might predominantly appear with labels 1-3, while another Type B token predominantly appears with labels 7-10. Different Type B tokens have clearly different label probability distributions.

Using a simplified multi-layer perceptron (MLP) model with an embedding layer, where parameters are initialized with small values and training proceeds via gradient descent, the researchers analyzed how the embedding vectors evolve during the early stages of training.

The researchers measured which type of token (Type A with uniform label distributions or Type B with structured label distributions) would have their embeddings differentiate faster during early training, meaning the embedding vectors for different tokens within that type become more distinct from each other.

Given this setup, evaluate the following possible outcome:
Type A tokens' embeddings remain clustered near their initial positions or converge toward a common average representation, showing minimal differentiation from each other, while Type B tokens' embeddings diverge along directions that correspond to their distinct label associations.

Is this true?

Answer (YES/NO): YES